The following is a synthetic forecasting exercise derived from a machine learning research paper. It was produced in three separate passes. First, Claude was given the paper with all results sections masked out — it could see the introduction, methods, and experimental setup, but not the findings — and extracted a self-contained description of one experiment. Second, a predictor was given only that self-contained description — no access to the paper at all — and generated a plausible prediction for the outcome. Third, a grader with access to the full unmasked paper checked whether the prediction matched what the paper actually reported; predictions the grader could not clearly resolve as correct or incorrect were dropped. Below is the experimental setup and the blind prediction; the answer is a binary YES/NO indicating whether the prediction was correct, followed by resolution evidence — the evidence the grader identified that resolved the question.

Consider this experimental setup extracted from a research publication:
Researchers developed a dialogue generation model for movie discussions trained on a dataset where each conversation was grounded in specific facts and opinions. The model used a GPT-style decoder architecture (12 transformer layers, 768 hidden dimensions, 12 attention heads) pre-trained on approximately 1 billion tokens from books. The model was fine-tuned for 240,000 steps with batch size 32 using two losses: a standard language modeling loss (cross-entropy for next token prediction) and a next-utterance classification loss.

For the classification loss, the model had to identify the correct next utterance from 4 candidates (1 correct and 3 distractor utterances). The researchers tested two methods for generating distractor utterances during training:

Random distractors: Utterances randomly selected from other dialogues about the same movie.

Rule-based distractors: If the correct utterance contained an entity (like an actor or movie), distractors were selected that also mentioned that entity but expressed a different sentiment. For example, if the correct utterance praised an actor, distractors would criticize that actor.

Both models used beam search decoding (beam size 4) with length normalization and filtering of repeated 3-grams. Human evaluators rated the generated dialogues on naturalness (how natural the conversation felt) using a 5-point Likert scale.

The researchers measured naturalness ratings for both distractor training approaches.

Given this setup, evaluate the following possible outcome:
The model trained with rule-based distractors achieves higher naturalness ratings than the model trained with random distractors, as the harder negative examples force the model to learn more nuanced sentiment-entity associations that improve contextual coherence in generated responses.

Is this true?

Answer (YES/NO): NO